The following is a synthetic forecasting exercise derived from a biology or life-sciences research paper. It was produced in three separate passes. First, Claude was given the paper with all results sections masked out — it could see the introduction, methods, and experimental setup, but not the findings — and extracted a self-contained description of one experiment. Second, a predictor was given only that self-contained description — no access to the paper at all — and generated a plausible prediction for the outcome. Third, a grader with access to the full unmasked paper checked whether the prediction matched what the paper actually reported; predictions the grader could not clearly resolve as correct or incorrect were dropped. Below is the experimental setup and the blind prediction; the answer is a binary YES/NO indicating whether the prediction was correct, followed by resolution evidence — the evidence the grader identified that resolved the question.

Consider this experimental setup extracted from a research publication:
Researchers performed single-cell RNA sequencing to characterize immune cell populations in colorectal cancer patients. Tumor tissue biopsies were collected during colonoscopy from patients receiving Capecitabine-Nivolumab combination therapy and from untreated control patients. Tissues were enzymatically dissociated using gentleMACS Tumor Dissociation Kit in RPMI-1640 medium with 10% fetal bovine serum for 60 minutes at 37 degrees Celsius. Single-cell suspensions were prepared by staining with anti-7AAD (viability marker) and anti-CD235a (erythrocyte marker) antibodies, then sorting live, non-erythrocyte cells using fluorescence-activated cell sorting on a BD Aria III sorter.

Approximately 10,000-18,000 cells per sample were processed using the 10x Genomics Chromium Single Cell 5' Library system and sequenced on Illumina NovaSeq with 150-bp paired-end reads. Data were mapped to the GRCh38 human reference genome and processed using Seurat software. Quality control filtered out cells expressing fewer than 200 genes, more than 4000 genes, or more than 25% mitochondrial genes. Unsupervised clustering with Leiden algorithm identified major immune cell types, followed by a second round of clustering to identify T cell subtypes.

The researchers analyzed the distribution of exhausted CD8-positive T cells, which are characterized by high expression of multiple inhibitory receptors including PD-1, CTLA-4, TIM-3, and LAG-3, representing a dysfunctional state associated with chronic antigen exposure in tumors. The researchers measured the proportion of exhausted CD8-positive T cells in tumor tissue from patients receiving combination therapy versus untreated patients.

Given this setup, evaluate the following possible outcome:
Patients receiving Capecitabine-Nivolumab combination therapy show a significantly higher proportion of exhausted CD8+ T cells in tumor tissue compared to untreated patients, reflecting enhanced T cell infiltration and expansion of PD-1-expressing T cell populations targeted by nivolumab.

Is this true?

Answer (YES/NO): NO